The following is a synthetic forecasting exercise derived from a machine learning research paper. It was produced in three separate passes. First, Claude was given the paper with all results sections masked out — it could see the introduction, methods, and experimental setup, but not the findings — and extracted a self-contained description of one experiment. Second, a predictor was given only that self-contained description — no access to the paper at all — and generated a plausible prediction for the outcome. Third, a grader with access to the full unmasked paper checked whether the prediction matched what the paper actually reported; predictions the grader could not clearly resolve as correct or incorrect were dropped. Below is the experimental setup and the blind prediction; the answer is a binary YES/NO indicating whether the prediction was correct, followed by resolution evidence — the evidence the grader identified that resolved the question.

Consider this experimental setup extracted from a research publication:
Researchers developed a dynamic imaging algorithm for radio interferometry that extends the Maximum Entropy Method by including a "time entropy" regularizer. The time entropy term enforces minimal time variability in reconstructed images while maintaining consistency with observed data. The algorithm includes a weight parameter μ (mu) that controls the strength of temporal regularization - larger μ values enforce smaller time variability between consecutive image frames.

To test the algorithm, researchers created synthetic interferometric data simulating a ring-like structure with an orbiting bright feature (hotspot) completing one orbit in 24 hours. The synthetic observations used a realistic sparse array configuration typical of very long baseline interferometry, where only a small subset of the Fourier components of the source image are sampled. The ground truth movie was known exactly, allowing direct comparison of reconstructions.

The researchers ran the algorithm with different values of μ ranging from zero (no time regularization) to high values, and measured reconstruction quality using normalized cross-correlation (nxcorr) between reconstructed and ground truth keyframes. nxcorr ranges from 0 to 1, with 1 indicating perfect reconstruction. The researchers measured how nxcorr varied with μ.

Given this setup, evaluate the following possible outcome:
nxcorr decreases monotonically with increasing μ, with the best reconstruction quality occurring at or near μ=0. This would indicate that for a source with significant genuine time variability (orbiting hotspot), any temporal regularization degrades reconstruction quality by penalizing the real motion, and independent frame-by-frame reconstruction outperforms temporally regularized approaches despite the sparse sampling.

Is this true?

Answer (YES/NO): NO